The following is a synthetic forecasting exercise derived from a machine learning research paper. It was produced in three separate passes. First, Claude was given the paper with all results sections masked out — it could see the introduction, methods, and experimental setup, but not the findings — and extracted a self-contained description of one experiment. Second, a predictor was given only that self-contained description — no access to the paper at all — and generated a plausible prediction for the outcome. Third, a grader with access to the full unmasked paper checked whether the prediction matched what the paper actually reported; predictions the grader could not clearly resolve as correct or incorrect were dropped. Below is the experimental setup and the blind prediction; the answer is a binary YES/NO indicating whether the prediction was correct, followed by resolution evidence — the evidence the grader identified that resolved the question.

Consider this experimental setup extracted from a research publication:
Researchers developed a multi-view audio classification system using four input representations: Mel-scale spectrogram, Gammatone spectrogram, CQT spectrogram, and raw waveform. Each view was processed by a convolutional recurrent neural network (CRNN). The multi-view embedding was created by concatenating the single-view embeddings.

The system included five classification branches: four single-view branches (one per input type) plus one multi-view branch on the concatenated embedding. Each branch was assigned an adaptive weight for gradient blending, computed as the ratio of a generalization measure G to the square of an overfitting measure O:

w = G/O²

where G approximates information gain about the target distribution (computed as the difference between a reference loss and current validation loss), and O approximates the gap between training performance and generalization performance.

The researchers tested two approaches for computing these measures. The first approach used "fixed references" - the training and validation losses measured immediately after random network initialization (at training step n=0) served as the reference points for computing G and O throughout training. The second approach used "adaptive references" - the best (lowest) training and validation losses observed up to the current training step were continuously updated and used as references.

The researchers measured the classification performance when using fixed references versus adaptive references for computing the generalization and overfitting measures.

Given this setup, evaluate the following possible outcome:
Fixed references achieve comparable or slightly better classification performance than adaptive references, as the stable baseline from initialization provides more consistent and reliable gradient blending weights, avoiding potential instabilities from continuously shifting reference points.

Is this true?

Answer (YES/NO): NO